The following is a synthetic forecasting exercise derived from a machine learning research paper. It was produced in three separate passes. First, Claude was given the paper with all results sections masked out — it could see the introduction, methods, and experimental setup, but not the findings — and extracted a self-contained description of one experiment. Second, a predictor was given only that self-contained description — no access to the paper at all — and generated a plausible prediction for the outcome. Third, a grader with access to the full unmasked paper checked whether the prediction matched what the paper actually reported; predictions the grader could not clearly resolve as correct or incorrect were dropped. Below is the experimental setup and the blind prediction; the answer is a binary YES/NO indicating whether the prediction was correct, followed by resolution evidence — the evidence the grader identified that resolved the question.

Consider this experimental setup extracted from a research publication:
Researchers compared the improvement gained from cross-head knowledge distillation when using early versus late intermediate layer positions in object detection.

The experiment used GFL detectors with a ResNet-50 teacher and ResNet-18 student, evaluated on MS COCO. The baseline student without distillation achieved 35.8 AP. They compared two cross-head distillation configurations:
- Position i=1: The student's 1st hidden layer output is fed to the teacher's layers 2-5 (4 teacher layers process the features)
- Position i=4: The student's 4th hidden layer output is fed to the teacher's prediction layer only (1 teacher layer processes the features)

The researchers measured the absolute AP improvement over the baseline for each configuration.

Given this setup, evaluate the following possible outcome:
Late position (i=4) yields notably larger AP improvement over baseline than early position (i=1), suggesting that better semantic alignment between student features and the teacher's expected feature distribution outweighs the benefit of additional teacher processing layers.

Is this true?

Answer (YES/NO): NO